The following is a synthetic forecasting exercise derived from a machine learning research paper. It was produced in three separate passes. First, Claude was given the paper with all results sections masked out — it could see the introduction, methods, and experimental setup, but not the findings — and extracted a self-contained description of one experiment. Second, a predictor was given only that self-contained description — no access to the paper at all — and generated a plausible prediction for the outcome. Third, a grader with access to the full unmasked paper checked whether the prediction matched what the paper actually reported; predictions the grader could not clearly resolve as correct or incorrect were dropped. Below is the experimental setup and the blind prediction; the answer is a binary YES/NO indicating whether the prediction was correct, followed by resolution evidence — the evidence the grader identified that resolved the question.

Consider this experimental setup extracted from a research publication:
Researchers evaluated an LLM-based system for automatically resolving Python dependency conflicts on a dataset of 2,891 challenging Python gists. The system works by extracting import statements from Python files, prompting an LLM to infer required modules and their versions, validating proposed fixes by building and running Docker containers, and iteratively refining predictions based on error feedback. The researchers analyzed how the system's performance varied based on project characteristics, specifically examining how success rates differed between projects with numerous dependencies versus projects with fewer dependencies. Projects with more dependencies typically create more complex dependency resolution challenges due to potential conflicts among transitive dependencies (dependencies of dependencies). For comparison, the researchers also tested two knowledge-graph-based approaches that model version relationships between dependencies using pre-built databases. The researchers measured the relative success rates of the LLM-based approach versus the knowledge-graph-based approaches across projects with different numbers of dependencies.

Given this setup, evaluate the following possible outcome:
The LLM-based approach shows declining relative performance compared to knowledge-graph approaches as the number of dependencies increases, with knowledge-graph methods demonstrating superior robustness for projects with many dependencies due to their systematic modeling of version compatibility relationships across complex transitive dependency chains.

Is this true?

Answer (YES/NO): NO